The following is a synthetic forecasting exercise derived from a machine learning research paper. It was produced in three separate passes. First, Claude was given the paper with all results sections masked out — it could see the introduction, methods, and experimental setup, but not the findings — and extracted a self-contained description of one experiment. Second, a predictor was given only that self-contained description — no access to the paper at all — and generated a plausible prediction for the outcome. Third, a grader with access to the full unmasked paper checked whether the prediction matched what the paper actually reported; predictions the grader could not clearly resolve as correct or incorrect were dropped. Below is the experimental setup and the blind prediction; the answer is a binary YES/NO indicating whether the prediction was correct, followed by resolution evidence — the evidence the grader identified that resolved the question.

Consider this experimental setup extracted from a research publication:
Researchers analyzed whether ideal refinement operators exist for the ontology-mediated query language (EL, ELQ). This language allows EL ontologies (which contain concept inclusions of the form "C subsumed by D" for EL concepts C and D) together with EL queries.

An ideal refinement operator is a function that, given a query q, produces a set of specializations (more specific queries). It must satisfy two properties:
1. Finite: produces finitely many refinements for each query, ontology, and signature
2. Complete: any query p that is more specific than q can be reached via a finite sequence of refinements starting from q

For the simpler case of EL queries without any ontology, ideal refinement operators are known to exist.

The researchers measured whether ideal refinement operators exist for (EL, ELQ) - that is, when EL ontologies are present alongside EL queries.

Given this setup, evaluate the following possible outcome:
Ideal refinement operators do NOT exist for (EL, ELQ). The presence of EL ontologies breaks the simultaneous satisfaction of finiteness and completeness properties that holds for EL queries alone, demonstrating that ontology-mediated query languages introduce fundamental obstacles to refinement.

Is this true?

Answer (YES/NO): YES